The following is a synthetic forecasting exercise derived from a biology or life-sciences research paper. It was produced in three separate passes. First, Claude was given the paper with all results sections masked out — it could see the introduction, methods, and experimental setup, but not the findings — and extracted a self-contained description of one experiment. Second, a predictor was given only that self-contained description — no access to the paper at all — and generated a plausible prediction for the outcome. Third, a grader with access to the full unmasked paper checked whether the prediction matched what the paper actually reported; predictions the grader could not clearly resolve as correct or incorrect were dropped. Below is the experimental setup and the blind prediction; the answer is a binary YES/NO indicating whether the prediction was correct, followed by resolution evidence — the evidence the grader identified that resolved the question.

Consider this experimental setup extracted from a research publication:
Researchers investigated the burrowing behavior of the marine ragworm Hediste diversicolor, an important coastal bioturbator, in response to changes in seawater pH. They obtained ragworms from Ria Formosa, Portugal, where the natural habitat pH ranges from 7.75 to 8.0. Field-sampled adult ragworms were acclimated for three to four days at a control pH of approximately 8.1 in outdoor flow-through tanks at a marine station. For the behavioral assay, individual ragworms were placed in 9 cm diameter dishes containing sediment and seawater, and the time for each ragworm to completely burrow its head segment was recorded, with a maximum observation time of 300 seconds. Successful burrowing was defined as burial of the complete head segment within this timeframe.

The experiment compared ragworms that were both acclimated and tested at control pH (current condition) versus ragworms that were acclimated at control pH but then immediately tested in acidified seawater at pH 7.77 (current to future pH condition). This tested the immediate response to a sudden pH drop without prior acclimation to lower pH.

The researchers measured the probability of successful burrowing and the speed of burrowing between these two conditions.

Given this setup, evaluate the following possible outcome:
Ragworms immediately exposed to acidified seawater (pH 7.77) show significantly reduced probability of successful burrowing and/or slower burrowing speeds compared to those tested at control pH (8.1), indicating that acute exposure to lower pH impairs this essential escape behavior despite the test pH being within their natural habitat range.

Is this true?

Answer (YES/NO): YES